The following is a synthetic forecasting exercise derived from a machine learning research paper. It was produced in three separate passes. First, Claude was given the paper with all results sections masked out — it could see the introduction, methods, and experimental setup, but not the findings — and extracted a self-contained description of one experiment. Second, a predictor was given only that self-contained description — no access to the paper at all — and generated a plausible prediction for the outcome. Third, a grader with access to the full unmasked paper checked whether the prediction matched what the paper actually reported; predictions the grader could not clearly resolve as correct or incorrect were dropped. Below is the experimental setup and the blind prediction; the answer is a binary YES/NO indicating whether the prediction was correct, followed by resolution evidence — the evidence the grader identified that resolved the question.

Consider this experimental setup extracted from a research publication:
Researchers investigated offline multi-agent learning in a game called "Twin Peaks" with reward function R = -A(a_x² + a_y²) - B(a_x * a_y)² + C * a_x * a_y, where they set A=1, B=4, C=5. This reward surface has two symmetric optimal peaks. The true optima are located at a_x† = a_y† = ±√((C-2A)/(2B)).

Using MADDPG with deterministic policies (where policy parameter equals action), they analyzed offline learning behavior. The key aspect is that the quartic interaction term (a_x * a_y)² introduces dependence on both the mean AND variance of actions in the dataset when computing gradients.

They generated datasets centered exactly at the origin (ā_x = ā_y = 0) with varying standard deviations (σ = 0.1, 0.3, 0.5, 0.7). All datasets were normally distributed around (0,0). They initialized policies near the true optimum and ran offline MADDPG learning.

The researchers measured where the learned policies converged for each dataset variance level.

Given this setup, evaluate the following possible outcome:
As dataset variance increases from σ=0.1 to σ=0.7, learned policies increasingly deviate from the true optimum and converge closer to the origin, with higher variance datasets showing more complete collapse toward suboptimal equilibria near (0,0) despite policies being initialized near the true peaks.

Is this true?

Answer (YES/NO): NO